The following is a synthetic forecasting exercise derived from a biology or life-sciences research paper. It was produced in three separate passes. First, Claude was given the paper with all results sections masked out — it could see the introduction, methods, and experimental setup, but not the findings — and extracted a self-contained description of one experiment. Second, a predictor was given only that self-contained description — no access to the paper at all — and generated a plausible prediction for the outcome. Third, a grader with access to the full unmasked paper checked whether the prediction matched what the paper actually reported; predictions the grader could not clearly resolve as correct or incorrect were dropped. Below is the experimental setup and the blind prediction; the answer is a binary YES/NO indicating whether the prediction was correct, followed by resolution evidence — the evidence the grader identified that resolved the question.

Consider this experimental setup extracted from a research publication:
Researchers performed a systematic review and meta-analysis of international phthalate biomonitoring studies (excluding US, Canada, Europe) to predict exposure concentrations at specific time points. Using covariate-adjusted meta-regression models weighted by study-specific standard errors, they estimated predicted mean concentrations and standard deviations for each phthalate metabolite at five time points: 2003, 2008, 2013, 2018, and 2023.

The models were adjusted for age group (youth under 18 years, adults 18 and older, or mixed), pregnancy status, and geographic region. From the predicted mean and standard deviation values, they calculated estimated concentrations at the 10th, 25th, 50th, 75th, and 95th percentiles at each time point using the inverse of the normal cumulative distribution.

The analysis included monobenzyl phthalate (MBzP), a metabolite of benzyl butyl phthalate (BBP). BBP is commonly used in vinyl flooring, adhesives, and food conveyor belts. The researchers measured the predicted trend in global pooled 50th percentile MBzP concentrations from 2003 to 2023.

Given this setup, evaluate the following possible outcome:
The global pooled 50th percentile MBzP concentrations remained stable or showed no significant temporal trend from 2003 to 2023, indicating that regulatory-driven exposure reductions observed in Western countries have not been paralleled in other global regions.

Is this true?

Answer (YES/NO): NO